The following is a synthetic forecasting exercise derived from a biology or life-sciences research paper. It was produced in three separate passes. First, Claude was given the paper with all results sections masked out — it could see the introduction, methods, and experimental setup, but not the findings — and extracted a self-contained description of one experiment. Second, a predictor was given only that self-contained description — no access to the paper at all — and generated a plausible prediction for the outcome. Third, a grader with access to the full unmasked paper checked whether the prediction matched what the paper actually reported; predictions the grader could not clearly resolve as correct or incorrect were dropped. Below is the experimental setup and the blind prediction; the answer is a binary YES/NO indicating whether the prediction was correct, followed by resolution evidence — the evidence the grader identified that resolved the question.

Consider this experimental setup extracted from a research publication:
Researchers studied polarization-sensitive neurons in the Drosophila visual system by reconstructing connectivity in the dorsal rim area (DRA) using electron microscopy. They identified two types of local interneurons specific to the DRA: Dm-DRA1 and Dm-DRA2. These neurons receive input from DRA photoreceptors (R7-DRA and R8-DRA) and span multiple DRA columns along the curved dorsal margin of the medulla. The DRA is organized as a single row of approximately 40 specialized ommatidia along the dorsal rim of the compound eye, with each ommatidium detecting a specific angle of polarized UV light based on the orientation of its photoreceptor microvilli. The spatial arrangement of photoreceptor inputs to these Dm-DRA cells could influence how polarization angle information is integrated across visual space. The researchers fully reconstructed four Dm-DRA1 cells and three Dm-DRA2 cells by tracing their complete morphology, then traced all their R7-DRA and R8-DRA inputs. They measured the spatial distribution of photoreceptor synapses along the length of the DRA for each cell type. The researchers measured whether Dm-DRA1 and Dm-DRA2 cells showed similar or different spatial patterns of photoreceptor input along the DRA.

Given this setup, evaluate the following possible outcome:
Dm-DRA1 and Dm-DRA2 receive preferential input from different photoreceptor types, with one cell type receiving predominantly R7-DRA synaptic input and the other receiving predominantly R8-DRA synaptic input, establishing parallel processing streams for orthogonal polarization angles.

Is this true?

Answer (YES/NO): YES